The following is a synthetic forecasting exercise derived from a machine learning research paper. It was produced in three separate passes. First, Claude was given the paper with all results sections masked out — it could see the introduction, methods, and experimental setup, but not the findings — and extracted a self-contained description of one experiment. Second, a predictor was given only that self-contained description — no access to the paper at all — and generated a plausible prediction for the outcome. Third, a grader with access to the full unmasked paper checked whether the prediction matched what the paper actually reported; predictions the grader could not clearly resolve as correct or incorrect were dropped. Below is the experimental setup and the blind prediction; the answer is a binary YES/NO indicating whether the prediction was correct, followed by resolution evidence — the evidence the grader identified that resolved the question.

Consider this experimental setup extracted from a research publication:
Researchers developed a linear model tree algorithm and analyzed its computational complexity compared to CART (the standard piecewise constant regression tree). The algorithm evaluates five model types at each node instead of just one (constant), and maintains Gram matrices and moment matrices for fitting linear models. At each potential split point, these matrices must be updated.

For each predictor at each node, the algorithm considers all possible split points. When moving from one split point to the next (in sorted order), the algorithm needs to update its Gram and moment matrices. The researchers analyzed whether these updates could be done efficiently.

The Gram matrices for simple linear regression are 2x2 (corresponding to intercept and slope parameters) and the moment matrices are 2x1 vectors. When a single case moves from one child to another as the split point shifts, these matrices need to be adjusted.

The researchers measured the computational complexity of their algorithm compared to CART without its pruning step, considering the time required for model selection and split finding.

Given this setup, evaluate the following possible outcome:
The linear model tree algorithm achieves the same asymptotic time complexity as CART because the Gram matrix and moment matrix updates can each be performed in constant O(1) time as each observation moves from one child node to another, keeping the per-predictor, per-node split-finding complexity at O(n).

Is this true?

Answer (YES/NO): YES